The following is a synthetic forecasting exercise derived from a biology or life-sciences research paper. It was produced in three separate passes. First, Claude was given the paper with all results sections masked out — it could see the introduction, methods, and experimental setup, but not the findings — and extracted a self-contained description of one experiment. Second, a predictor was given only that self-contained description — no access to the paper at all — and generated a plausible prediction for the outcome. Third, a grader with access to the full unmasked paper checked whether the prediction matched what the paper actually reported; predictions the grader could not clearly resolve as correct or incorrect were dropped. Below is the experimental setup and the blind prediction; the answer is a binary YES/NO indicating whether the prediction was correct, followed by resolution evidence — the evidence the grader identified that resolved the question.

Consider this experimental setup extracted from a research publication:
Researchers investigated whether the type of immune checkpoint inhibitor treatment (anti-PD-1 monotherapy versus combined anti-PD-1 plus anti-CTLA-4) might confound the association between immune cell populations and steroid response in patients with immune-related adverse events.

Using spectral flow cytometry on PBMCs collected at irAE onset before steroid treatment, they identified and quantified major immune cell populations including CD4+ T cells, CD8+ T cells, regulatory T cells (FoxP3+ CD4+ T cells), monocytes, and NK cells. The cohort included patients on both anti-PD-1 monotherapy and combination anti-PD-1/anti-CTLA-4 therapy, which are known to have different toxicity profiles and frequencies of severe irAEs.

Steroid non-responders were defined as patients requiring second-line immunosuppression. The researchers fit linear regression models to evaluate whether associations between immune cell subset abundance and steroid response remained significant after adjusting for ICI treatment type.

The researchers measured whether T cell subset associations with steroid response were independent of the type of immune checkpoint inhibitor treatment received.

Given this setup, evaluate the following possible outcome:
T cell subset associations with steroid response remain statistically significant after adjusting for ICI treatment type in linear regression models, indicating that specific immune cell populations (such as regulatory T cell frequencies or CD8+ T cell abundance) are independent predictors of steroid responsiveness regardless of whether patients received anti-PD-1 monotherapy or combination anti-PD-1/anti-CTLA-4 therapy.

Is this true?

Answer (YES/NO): NO